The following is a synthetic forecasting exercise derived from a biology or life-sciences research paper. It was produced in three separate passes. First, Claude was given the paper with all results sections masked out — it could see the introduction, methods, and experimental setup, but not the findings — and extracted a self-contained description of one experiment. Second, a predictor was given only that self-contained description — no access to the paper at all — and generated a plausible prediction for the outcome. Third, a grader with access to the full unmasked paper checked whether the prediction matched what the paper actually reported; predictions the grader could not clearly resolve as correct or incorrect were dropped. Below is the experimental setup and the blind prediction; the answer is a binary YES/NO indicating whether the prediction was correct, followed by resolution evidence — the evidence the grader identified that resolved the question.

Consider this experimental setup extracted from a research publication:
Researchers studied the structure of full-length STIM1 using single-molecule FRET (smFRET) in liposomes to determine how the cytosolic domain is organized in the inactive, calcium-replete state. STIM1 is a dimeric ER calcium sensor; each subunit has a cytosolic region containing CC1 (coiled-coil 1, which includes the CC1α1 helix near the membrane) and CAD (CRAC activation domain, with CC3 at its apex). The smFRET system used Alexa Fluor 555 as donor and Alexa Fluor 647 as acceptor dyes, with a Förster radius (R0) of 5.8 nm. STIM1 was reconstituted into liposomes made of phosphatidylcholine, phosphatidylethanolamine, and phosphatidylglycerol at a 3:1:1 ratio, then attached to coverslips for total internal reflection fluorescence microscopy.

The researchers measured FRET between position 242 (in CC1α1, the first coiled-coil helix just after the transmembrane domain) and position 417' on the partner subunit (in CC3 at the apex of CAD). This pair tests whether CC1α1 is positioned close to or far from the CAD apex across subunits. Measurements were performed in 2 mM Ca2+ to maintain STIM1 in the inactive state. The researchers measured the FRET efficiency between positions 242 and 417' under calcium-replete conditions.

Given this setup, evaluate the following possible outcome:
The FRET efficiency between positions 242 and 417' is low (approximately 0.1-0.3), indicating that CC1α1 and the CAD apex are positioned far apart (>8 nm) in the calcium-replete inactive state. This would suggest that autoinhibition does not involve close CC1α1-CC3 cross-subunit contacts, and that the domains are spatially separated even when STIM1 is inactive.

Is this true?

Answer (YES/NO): NO